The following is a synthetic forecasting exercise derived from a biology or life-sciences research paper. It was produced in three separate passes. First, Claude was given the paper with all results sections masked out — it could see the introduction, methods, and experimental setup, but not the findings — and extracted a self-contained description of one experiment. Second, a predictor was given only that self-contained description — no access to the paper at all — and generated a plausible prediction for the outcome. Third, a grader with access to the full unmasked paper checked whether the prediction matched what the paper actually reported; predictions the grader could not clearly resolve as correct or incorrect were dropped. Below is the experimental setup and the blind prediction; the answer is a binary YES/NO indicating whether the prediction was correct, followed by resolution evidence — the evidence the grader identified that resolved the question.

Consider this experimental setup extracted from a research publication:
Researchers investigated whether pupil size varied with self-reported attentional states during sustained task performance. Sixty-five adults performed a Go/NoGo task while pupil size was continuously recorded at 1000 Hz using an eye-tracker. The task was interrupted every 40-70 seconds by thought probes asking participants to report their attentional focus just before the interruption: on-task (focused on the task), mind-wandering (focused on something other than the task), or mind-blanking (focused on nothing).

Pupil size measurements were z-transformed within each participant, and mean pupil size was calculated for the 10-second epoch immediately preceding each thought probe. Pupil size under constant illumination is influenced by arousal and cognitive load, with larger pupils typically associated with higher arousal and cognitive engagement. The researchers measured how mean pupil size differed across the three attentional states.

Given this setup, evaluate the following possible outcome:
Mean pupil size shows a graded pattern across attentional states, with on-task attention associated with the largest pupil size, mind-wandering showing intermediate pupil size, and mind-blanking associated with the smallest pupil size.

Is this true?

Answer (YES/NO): YES